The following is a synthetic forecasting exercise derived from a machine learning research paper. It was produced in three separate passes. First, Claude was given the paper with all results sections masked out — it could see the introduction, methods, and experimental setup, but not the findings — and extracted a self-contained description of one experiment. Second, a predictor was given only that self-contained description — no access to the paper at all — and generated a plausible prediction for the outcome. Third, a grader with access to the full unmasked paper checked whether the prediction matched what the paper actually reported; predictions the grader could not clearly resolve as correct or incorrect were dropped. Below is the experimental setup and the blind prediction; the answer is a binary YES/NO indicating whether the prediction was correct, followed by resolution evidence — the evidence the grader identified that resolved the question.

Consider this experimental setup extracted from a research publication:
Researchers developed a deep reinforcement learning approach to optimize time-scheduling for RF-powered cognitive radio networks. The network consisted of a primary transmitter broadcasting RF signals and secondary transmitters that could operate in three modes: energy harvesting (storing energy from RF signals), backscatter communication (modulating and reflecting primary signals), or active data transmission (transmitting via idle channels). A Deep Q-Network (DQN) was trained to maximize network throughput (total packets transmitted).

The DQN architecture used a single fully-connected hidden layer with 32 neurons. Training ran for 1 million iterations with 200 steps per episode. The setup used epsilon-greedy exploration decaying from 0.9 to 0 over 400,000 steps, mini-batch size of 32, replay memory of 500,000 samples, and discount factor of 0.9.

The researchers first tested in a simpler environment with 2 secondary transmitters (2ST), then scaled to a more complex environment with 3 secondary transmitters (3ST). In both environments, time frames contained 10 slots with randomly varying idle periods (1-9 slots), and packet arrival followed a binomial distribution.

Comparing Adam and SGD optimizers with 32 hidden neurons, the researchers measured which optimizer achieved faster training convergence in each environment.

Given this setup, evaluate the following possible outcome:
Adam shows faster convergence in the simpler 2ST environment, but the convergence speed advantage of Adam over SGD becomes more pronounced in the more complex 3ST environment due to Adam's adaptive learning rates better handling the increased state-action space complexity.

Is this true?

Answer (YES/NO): NO